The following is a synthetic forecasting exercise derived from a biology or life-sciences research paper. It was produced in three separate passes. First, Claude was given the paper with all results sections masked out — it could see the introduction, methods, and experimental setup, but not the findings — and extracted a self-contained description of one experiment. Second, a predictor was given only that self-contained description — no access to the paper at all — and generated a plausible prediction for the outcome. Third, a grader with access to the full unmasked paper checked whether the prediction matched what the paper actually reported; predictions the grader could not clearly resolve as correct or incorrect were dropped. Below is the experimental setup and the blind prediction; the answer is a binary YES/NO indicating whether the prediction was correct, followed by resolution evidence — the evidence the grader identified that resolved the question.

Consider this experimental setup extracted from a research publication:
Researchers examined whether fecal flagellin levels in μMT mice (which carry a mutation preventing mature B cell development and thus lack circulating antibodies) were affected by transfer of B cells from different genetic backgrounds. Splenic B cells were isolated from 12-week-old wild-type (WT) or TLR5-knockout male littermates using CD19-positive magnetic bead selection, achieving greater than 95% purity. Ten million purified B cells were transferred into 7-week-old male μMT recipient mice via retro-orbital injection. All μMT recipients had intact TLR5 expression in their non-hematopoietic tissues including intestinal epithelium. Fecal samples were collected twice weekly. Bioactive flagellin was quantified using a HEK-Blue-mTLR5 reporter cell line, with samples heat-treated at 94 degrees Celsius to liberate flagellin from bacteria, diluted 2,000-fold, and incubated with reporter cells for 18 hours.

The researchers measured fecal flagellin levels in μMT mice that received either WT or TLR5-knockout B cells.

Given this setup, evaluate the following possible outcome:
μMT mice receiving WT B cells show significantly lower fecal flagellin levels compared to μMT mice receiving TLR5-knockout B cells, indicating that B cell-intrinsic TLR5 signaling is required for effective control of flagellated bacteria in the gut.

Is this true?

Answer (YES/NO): NO